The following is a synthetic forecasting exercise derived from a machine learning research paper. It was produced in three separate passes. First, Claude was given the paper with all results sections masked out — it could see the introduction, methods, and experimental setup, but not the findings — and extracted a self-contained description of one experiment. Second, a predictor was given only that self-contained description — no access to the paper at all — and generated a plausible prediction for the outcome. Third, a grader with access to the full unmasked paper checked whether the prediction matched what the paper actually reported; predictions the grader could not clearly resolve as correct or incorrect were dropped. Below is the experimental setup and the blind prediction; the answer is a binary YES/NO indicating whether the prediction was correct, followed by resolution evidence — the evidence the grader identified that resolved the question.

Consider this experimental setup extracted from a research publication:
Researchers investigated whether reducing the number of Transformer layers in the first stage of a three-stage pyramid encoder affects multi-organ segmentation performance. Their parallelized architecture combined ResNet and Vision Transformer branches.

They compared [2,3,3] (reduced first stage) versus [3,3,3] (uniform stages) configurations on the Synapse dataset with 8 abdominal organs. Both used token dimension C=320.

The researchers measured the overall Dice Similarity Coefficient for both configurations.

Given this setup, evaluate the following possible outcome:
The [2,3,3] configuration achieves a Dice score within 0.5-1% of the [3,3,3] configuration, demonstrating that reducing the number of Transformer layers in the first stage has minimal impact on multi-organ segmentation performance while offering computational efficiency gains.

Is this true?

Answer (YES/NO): NO